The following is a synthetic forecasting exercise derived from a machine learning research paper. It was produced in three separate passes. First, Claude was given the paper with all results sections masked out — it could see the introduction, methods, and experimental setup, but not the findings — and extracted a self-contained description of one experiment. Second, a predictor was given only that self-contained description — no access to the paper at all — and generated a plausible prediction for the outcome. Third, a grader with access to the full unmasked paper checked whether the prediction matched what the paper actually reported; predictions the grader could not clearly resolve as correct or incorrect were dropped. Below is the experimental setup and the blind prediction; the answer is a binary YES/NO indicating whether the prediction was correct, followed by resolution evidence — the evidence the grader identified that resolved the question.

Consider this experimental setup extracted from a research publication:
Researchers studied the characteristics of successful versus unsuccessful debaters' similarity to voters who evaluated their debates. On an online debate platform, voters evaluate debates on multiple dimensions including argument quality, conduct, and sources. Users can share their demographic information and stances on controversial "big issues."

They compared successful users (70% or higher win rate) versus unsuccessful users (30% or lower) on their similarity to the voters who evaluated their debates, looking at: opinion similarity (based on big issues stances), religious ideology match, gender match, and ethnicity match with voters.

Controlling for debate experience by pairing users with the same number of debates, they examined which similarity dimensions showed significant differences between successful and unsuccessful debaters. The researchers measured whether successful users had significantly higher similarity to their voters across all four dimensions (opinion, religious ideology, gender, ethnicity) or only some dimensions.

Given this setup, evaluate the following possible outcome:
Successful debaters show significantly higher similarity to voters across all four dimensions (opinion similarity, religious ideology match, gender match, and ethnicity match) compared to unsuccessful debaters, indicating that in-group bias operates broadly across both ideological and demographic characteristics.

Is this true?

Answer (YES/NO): YES